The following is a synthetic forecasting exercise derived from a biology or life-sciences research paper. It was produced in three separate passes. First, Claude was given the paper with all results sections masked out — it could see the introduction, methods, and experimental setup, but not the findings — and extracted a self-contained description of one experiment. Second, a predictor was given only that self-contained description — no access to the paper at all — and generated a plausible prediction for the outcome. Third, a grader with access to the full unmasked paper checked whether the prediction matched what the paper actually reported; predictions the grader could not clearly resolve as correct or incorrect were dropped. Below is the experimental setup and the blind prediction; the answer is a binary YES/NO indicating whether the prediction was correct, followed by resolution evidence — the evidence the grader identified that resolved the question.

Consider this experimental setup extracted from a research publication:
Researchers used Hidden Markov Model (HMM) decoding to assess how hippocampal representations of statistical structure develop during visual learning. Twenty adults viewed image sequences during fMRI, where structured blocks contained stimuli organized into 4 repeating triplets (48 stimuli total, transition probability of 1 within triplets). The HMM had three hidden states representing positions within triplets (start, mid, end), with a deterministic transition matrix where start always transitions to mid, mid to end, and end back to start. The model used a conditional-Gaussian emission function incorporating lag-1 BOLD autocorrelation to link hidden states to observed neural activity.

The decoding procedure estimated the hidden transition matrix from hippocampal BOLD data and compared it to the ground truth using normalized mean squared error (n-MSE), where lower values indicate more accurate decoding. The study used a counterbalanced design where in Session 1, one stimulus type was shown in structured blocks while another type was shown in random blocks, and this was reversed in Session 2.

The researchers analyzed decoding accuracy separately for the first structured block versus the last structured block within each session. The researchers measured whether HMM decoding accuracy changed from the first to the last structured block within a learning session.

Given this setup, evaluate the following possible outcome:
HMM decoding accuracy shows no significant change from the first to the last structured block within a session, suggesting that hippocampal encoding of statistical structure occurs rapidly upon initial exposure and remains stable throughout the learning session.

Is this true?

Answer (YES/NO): NO